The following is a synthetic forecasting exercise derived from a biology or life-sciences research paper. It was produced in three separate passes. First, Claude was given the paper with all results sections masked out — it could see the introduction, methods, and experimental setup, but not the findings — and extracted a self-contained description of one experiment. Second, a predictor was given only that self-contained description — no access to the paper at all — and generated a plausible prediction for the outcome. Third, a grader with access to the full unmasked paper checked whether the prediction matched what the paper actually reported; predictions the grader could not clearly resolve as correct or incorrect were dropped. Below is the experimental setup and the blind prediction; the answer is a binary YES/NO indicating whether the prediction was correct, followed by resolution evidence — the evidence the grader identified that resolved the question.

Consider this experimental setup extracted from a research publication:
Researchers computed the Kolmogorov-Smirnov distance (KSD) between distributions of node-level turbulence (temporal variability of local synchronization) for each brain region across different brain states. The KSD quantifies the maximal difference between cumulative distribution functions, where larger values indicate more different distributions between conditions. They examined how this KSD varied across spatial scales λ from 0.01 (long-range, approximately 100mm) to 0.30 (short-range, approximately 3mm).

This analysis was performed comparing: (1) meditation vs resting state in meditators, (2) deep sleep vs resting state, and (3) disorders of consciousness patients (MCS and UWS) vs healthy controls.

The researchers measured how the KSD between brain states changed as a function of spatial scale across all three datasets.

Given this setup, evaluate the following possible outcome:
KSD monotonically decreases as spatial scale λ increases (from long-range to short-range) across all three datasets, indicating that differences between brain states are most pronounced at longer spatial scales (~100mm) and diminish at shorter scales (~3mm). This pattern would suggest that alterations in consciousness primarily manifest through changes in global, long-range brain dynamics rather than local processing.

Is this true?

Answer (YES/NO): YES